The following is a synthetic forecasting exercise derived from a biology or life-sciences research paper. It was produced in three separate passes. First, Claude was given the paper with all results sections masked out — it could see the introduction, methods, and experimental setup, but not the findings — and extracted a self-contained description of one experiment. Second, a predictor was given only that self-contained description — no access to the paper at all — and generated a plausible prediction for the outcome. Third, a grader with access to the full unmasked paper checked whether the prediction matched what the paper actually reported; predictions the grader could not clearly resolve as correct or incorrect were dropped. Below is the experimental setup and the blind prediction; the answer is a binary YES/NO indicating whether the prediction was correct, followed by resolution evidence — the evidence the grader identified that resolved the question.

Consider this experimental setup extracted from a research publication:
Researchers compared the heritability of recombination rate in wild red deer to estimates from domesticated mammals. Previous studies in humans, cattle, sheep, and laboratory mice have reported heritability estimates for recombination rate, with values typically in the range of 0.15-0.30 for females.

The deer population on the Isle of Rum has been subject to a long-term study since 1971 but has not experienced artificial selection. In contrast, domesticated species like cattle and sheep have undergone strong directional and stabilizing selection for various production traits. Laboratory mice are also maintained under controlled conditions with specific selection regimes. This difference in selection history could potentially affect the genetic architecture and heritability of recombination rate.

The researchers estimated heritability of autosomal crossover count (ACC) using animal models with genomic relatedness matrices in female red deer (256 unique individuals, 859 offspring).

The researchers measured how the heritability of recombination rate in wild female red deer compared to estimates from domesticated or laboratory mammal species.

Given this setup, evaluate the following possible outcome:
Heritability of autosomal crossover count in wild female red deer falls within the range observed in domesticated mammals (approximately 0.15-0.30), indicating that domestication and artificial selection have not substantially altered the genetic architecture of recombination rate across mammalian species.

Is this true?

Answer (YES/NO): NO